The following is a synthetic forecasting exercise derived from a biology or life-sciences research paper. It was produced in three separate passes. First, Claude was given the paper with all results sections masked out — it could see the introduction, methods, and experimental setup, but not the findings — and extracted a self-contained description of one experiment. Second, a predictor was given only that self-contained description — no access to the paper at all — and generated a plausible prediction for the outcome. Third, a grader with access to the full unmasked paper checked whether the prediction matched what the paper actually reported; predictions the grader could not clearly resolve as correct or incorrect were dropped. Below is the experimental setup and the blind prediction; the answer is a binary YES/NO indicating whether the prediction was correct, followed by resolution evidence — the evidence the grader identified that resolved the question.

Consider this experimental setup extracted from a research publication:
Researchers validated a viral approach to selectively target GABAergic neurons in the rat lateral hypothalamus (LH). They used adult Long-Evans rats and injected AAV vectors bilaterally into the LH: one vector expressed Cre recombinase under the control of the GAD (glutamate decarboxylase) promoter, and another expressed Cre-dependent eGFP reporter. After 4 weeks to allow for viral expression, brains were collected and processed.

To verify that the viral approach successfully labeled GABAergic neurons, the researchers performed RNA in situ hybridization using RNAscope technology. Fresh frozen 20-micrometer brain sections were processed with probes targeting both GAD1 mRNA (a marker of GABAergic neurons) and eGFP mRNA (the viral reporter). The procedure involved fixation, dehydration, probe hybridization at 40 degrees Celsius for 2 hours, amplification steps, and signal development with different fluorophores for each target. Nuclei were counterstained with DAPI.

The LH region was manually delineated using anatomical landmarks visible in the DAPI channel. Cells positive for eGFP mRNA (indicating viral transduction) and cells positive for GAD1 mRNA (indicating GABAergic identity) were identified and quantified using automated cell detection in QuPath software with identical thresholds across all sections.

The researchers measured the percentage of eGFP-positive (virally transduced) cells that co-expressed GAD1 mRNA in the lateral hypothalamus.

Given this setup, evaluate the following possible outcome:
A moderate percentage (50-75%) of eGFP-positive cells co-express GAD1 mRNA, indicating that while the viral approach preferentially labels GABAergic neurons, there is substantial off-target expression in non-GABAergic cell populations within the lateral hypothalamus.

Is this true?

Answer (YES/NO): NO